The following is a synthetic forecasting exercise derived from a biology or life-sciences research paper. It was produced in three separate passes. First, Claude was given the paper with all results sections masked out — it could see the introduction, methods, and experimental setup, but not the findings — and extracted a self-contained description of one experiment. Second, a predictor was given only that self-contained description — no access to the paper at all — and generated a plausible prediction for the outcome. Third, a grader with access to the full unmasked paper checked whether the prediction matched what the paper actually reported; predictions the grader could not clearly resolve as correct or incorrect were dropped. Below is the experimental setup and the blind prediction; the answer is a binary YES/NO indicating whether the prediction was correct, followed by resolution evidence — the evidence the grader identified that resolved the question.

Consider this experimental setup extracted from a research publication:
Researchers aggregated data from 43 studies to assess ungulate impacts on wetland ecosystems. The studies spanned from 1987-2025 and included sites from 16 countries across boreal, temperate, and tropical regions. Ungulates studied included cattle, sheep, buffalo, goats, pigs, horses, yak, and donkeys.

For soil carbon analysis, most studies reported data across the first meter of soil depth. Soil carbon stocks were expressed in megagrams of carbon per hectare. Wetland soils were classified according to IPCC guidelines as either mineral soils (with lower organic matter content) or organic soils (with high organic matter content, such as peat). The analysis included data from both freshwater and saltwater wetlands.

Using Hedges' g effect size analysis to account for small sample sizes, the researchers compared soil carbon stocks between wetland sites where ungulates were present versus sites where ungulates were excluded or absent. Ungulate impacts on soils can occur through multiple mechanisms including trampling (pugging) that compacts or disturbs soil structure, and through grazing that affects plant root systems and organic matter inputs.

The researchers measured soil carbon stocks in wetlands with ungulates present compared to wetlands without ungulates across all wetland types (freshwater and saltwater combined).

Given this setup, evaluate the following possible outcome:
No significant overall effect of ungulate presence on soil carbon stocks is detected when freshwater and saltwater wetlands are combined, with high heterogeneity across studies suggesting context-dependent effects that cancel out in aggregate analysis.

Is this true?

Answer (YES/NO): NO